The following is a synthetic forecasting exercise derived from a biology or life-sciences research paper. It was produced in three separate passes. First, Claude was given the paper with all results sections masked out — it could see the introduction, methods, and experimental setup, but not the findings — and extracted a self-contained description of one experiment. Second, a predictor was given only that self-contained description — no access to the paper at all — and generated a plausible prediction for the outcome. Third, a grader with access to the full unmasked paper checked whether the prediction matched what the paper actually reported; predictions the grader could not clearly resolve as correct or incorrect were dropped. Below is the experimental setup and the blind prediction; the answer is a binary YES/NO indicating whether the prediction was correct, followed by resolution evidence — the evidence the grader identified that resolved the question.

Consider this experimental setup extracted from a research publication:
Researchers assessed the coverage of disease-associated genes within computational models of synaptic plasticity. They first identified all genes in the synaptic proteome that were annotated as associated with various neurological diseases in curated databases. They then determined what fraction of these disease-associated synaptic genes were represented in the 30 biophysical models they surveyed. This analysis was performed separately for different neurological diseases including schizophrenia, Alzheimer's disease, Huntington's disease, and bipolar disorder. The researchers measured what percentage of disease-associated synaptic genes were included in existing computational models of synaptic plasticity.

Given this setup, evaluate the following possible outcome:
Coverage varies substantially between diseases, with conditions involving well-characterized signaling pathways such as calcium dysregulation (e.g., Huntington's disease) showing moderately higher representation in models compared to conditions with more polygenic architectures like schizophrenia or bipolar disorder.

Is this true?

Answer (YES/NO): NO